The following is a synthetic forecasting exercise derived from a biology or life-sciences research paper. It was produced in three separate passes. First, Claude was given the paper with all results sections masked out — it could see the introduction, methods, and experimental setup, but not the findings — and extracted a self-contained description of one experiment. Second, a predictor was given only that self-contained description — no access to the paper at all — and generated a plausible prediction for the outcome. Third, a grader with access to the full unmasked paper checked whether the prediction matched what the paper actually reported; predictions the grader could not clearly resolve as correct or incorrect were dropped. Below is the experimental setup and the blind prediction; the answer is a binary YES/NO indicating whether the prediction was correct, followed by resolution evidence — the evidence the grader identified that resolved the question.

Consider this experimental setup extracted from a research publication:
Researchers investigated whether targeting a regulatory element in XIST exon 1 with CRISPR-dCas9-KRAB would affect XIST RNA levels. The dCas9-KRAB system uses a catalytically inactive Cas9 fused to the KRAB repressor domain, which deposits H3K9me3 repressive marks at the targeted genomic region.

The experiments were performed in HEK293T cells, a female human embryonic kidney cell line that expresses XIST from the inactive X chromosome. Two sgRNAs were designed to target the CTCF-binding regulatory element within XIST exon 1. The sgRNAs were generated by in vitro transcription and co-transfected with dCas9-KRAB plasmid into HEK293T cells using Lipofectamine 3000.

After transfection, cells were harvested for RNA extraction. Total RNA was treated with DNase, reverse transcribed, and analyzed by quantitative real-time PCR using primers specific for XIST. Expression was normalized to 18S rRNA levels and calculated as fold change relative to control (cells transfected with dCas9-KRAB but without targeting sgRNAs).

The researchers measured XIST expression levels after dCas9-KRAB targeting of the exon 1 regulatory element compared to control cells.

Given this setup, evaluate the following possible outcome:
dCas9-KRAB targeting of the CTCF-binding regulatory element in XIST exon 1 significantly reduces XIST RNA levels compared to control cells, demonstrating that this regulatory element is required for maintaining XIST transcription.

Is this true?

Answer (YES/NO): YES